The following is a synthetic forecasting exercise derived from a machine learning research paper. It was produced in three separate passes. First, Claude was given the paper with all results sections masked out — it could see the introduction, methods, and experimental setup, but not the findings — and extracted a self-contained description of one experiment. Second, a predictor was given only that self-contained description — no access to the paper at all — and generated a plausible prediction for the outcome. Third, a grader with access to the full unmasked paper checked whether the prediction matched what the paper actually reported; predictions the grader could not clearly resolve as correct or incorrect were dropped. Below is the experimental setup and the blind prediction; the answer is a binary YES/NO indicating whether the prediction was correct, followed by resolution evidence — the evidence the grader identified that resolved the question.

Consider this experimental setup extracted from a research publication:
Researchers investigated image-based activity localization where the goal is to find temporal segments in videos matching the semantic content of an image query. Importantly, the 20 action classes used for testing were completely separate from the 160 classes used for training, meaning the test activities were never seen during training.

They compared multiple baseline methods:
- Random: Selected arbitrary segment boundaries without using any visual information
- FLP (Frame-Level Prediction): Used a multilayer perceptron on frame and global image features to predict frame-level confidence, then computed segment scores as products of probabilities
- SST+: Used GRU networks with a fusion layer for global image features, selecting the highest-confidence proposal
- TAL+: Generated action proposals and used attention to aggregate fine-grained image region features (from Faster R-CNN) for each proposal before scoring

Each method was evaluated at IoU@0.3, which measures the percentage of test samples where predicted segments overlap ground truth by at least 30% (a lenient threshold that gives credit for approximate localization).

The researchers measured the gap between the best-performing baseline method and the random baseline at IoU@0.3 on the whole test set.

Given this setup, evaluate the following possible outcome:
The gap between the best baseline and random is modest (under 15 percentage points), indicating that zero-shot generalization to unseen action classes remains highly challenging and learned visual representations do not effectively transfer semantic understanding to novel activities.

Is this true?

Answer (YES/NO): NO